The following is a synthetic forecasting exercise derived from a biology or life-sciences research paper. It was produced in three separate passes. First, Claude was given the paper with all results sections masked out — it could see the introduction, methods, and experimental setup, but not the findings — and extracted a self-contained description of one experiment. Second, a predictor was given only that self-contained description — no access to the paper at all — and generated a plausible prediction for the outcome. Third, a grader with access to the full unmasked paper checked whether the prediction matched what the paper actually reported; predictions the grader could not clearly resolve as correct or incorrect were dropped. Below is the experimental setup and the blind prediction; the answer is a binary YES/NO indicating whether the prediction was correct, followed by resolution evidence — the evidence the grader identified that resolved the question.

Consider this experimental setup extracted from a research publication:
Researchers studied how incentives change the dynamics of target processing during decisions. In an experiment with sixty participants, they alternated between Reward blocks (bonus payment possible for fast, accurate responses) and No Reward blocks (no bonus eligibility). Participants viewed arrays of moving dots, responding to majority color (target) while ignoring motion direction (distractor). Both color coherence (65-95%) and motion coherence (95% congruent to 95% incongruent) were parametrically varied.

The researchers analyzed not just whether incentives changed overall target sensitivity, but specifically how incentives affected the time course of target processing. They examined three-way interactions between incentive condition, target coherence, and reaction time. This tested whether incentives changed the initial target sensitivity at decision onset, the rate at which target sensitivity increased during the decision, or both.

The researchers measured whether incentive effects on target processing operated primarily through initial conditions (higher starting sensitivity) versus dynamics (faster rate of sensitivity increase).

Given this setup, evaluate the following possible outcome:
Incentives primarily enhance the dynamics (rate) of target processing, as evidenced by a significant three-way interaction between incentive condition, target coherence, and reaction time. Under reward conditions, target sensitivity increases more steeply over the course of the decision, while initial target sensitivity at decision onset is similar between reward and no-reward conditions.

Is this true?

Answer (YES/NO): NO